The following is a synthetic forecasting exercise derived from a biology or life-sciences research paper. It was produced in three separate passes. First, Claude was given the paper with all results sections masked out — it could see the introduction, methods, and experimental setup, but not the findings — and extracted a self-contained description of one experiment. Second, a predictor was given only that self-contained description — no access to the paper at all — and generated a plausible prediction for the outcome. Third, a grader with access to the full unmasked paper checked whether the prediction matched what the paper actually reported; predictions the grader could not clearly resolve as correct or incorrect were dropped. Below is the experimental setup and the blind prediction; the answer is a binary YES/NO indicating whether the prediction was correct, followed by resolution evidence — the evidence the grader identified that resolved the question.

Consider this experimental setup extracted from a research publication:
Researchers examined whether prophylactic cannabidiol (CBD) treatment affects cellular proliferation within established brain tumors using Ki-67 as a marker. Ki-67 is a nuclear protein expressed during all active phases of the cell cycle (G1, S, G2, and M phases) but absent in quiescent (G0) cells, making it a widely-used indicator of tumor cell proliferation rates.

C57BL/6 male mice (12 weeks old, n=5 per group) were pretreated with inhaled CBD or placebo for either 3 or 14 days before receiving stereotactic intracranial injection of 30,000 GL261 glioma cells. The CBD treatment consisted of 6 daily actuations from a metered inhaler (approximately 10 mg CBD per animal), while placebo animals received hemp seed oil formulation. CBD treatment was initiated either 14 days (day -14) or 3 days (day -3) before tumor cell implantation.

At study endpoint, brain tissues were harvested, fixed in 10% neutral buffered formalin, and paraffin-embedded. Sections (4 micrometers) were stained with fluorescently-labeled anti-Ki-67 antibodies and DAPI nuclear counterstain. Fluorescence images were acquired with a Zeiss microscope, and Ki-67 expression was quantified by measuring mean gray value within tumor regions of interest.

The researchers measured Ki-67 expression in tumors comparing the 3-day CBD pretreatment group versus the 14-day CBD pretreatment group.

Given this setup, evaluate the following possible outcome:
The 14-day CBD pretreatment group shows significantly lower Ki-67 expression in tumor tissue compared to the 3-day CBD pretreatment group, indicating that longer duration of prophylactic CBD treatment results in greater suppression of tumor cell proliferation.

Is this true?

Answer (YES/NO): YES